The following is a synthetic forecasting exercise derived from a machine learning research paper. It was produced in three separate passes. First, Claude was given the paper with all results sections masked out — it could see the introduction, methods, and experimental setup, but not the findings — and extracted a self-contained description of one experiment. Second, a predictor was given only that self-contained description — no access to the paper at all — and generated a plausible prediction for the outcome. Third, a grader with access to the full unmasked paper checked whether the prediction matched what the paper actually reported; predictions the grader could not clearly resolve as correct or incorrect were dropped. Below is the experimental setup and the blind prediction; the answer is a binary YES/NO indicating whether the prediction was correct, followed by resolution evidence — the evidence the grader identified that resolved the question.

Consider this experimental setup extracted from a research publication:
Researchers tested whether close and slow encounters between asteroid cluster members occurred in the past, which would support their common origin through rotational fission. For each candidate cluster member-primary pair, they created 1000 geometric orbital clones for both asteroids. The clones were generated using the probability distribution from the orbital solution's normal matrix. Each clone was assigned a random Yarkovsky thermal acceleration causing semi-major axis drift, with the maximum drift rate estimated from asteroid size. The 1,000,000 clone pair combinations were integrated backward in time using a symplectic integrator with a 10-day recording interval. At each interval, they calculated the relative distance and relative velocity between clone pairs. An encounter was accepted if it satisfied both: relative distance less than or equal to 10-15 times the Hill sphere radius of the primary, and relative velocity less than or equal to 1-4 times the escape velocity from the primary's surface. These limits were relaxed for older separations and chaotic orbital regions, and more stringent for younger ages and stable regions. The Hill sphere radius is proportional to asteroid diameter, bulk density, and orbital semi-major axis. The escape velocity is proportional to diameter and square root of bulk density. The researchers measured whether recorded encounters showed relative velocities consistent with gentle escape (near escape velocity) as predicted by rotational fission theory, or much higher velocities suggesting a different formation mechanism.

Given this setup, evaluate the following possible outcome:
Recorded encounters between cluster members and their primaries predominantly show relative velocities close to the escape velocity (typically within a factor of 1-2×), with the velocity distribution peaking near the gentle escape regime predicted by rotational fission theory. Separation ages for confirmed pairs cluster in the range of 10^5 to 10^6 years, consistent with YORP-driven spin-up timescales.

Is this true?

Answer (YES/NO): NO